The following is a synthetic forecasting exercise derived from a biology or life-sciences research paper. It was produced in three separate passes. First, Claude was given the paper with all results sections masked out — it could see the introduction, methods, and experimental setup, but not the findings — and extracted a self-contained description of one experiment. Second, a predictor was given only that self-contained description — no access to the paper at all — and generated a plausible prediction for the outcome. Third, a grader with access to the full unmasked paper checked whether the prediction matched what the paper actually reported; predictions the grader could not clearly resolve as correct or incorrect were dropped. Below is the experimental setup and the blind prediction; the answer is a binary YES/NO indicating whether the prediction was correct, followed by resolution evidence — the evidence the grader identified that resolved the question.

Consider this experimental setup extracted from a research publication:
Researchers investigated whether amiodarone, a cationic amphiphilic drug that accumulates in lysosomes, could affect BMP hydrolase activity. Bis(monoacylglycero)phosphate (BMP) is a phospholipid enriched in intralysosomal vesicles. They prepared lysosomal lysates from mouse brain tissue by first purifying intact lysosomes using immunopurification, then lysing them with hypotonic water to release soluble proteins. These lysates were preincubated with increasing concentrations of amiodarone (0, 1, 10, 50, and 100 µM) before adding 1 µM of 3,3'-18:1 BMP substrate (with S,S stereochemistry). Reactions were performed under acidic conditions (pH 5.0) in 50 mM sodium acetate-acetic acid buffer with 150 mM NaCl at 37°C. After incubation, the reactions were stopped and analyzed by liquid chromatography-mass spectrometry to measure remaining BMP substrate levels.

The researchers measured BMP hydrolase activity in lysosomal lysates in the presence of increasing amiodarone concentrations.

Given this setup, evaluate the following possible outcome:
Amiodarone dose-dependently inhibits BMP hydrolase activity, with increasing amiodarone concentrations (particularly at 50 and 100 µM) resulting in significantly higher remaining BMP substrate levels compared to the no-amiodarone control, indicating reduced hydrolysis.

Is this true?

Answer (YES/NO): YES